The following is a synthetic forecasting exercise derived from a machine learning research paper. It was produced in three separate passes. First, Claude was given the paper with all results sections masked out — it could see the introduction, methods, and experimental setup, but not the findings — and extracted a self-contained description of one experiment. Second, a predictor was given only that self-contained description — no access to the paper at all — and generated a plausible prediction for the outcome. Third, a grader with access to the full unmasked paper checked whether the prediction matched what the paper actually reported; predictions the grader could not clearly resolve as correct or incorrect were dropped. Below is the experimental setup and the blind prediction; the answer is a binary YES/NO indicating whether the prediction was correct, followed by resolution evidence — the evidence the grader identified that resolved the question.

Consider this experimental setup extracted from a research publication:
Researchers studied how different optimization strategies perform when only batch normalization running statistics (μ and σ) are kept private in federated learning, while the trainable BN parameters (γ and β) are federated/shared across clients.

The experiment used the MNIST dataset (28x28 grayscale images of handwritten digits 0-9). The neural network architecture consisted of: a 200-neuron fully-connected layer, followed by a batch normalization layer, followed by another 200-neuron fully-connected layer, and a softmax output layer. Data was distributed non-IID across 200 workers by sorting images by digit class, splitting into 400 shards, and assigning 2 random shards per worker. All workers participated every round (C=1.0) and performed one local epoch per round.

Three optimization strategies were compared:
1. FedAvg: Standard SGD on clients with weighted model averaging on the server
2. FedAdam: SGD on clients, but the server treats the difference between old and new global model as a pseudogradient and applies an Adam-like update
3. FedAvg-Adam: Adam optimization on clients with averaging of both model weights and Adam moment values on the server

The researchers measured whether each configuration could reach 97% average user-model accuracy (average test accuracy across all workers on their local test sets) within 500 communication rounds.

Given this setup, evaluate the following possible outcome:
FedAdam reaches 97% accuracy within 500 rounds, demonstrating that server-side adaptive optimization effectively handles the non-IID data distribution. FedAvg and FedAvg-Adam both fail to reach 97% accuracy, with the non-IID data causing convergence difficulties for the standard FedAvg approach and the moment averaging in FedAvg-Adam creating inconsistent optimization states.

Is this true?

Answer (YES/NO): NO